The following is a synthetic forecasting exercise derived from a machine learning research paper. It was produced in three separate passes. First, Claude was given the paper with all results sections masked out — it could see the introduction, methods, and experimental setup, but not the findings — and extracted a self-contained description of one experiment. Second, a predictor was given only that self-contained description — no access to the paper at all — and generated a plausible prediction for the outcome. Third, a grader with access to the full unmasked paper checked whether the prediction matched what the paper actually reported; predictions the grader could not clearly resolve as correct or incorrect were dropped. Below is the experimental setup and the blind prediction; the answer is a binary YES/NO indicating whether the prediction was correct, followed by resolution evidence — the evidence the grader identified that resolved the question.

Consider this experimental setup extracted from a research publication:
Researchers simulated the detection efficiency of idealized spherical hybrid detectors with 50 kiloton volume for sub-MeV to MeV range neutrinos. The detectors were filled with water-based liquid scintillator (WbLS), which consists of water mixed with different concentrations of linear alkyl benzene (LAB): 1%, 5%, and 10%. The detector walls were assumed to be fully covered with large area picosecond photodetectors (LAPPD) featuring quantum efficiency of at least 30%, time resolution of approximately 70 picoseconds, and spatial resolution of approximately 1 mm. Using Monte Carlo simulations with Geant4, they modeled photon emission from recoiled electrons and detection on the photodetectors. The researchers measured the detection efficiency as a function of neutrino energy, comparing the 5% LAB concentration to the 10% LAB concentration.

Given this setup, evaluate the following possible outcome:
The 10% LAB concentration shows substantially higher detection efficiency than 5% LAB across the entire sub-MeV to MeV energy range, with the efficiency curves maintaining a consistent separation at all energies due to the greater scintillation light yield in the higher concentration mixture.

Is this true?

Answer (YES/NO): NO